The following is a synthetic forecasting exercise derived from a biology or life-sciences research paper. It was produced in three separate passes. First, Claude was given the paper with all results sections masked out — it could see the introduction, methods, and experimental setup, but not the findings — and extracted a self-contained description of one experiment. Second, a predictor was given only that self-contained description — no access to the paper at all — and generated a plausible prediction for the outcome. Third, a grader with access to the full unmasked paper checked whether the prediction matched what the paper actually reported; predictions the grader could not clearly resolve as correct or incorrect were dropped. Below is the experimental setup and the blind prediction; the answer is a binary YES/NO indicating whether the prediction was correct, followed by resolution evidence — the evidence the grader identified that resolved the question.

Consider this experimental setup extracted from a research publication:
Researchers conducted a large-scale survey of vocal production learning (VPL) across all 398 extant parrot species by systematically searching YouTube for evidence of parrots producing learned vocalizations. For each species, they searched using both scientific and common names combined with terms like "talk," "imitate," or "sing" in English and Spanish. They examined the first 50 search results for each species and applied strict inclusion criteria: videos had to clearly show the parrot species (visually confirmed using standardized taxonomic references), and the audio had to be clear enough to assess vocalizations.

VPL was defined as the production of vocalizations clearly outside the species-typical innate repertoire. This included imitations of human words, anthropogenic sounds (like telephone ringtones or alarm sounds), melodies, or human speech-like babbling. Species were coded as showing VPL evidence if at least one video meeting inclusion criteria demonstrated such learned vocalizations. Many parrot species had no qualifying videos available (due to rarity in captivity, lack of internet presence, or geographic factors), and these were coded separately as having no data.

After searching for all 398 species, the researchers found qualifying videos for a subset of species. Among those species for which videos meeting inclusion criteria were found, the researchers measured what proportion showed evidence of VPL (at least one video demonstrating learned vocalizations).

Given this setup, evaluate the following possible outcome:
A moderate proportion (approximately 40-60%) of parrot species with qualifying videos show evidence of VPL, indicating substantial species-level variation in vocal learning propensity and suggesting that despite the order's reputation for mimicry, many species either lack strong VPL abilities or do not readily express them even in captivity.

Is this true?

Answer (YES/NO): NO